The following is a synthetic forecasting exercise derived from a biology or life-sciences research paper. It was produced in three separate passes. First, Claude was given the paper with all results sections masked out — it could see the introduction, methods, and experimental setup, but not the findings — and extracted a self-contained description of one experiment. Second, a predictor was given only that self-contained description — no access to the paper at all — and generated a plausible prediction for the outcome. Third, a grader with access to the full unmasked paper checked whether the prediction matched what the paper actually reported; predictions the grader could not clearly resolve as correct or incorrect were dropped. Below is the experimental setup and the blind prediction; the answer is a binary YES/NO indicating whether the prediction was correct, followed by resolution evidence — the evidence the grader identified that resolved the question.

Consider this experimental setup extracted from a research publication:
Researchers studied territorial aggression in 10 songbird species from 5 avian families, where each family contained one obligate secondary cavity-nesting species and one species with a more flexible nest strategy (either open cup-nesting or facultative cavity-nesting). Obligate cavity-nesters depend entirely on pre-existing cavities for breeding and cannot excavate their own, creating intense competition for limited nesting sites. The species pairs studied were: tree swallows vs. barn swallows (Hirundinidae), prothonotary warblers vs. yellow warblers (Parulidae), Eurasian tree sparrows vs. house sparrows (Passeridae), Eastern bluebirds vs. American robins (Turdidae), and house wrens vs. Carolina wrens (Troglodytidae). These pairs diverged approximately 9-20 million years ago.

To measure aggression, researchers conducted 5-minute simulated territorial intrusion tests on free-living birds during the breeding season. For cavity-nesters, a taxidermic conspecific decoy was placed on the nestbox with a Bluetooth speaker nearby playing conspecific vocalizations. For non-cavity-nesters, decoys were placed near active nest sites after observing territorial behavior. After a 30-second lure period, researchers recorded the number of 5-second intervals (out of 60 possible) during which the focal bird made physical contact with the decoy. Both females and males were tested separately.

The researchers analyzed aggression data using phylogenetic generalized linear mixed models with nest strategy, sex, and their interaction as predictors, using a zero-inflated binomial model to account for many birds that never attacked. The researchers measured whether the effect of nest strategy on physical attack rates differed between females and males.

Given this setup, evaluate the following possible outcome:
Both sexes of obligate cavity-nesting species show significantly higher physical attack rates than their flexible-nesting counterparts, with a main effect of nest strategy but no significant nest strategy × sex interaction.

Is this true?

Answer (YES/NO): NO